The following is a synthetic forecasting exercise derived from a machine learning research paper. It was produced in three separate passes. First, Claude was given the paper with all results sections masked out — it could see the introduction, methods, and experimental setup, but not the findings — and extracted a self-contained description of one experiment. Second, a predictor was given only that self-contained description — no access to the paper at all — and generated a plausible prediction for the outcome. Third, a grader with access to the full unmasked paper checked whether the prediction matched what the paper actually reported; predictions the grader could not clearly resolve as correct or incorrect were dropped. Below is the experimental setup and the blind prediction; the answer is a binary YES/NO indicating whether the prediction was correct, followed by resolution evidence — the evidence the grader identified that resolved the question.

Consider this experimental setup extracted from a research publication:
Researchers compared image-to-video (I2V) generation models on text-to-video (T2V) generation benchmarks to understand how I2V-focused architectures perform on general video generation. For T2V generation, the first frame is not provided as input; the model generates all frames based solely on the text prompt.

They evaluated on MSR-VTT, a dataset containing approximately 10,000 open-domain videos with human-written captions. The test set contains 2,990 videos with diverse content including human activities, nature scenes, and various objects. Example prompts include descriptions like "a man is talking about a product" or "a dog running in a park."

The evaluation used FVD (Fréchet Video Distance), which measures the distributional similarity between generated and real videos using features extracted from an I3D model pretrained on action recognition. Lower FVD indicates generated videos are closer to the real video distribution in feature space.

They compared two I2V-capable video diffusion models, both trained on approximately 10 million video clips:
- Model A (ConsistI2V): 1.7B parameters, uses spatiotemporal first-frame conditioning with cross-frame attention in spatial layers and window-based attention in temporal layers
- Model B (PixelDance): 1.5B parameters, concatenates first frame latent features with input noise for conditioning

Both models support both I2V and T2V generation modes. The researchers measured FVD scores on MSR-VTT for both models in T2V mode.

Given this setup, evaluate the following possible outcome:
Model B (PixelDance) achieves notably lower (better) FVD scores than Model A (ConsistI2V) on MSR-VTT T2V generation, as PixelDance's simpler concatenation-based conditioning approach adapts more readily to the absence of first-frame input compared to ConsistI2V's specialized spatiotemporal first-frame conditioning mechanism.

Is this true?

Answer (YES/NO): YES